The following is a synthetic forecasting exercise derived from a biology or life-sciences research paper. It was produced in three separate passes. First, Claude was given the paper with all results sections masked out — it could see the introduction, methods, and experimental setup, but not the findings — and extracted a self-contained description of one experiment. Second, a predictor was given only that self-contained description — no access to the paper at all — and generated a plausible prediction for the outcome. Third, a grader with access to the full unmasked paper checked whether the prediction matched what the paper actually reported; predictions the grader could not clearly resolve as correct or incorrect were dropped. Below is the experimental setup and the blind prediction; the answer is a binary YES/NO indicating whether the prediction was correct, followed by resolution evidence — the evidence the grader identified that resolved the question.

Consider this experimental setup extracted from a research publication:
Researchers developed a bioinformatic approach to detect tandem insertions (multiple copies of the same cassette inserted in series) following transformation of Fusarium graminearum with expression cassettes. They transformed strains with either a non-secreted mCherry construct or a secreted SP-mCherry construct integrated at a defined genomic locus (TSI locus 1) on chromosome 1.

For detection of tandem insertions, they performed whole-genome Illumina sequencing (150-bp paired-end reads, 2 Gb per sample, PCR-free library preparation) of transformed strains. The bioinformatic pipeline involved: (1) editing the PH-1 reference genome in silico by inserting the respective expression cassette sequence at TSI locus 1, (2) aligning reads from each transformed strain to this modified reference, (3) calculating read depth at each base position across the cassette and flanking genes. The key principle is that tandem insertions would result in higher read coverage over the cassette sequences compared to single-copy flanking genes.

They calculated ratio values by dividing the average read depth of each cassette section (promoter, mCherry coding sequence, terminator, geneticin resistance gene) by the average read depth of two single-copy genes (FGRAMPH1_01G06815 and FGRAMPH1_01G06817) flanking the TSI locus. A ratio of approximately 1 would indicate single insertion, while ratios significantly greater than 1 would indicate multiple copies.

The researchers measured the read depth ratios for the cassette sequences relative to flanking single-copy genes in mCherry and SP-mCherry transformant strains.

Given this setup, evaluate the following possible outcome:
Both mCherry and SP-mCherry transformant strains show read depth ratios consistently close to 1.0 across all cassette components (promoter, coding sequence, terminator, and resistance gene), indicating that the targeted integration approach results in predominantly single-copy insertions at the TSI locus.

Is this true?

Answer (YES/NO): NO